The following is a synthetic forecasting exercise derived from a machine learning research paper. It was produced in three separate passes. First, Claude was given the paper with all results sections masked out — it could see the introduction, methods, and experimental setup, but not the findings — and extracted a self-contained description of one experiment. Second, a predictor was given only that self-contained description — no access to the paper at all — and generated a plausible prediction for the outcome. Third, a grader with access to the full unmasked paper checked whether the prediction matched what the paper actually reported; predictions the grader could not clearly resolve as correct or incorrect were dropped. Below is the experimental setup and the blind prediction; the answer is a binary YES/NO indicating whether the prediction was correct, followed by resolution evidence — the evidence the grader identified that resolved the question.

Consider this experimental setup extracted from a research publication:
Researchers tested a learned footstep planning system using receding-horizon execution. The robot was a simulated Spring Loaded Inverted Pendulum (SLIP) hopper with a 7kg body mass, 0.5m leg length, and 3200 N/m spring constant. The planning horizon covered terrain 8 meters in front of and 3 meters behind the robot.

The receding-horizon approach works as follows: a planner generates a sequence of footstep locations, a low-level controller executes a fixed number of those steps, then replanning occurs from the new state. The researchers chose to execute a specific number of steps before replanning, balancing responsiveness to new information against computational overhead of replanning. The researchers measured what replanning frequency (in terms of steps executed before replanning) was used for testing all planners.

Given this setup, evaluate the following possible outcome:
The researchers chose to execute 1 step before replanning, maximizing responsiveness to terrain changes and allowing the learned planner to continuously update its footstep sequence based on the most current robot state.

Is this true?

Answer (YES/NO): NO